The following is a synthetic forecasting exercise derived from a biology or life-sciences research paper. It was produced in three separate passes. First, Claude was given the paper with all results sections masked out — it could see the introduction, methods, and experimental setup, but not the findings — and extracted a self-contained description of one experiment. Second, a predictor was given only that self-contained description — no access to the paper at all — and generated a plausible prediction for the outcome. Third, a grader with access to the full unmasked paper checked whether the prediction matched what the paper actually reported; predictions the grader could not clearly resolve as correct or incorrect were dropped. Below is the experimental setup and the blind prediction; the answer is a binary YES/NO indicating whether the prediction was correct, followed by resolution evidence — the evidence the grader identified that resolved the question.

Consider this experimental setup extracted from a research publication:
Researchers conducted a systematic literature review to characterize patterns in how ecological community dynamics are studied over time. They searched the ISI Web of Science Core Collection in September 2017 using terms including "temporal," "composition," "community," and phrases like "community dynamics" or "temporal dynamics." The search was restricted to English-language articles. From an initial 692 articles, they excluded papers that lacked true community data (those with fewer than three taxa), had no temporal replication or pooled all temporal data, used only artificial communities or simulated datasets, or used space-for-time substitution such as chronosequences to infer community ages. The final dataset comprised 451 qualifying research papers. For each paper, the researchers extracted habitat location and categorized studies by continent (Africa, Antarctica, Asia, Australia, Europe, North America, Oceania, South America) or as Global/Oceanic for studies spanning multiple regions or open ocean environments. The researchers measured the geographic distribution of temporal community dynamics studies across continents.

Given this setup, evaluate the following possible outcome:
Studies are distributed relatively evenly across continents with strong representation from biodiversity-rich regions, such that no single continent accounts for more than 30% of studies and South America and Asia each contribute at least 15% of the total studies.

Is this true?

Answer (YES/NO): NO